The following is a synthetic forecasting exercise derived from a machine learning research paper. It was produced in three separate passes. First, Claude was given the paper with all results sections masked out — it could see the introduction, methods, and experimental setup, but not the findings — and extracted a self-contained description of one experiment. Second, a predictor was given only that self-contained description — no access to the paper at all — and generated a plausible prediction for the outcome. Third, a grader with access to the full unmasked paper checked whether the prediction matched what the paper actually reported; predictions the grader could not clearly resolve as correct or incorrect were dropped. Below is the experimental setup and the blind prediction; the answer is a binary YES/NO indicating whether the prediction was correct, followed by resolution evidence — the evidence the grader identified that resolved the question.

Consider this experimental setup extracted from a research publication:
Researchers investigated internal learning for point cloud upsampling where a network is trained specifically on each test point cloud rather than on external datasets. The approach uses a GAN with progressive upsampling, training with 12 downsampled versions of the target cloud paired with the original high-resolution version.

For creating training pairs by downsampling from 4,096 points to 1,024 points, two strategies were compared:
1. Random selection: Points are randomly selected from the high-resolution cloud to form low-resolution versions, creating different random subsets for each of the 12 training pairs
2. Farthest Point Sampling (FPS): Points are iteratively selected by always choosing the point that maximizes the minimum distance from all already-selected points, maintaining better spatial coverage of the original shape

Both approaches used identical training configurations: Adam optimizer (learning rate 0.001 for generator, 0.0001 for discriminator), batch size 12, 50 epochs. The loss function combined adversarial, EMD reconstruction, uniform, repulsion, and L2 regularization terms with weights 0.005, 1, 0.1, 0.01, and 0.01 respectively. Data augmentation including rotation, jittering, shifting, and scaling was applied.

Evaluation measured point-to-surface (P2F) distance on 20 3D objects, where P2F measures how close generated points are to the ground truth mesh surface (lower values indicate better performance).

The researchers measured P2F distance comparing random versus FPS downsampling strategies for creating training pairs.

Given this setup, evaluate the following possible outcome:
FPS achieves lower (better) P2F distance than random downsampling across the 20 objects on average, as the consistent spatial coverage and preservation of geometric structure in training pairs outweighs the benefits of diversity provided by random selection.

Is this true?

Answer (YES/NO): YES